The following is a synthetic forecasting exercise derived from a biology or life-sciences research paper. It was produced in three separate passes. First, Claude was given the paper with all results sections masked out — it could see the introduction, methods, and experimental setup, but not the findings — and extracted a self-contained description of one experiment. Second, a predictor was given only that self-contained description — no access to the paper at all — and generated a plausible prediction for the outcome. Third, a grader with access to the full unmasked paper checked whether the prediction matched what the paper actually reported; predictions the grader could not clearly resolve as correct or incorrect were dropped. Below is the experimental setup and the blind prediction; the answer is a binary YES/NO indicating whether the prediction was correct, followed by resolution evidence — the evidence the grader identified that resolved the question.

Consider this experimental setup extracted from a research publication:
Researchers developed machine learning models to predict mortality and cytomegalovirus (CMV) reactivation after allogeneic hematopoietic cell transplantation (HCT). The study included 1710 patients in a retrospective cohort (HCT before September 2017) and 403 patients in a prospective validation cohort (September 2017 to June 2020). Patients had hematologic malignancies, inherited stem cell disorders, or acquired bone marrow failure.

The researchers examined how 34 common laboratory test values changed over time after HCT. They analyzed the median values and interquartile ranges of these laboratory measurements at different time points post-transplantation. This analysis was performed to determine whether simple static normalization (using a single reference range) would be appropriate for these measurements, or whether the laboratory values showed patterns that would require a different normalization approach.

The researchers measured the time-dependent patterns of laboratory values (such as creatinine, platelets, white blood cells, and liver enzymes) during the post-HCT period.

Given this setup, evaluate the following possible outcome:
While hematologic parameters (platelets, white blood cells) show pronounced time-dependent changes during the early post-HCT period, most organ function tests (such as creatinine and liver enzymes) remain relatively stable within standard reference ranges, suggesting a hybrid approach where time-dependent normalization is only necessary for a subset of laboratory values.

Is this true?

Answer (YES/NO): NO